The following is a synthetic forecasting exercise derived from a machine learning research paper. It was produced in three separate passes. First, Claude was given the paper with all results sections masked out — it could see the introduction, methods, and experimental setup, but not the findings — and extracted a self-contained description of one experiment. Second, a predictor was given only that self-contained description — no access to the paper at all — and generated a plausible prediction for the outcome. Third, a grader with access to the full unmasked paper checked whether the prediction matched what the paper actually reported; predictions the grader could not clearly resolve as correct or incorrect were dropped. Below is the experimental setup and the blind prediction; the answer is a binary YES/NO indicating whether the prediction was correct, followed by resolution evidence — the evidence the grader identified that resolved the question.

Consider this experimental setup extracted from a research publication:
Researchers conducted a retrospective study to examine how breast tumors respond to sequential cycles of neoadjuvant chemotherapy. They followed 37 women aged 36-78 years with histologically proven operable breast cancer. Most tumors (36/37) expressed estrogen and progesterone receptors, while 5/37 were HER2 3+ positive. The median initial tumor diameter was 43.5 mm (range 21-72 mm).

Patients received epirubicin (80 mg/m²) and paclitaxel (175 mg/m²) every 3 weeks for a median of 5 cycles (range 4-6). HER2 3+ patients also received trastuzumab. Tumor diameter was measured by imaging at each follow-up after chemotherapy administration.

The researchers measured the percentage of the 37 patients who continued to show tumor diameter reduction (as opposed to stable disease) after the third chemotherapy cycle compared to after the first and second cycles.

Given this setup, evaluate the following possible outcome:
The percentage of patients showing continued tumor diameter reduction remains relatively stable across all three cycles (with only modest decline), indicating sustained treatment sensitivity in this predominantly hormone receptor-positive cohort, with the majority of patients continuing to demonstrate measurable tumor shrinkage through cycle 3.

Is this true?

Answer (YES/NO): NO